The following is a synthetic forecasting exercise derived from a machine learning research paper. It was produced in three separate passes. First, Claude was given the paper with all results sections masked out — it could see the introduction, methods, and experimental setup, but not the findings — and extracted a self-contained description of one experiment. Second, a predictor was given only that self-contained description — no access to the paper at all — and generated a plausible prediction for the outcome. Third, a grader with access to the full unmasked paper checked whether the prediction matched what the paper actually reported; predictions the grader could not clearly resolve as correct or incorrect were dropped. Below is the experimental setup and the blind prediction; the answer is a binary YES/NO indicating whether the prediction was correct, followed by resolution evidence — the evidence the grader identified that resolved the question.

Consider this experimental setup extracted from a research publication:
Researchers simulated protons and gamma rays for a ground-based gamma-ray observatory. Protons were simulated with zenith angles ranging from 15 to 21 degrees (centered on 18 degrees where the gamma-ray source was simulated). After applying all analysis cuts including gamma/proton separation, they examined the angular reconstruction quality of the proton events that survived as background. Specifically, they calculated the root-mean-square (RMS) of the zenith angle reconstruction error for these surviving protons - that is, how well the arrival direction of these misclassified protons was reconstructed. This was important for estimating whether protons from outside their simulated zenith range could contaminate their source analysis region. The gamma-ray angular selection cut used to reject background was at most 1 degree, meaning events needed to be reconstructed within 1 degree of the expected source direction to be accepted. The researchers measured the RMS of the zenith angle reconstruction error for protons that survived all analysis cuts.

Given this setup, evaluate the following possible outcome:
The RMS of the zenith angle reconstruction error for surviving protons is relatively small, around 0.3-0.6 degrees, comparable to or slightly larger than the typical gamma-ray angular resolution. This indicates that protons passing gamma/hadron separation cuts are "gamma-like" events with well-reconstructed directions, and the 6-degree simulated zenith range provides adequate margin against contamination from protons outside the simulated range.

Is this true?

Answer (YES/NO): NO